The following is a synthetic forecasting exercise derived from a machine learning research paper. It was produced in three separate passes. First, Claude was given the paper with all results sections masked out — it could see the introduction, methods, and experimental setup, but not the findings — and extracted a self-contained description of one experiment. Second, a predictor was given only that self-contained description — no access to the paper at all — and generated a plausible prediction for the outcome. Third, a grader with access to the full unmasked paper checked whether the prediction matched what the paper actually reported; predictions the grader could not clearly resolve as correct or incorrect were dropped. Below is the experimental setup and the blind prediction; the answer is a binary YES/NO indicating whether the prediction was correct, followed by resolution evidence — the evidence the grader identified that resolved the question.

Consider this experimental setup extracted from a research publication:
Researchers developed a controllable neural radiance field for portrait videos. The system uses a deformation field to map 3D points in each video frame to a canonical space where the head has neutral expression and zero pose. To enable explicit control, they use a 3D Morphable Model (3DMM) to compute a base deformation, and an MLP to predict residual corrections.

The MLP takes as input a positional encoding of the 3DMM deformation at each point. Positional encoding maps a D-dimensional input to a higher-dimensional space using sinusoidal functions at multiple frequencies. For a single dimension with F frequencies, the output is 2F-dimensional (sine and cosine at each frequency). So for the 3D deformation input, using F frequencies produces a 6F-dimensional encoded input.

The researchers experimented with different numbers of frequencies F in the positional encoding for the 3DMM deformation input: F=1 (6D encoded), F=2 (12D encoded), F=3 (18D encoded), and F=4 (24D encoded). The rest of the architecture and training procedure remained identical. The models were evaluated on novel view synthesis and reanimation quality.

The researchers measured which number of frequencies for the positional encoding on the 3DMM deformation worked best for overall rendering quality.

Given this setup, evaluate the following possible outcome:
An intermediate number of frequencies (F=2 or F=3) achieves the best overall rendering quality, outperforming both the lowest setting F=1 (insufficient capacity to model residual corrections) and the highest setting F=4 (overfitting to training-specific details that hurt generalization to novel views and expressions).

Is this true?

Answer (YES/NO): YES